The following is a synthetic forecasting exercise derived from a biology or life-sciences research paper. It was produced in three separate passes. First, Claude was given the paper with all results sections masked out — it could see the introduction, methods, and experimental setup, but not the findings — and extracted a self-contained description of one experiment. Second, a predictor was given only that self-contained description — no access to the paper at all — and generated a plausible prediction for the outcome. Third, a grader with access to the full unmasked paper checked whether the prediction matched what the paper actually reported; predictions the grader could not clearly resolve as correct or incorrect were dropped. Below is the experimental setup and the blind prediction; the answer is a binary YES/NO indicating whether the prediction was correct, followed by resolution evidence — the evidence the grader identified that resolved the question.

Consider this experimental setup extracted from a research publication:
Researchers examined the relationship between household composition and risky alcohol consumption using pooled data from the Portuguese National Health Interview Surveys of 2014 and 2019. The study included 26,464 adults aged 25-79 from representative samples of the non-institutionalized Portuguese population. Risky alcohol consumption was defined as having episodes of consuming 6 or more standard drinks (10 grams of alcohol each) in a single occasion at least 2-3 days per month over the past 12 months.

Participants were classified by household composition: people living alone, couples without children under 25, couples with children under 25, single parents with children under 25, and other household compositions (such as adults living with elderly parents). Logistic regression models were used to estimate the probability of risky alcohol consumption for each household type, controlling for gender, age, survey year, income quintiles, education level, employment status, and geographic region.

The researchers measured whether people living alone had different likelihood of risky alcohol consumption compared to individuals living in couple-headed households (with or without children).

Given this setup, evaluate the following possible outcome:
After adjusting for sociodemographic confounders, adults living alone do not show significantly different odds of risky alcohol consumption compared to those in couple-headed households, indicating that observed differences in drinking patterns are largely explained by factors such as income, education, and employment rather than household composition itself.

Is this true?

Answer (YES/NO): NO